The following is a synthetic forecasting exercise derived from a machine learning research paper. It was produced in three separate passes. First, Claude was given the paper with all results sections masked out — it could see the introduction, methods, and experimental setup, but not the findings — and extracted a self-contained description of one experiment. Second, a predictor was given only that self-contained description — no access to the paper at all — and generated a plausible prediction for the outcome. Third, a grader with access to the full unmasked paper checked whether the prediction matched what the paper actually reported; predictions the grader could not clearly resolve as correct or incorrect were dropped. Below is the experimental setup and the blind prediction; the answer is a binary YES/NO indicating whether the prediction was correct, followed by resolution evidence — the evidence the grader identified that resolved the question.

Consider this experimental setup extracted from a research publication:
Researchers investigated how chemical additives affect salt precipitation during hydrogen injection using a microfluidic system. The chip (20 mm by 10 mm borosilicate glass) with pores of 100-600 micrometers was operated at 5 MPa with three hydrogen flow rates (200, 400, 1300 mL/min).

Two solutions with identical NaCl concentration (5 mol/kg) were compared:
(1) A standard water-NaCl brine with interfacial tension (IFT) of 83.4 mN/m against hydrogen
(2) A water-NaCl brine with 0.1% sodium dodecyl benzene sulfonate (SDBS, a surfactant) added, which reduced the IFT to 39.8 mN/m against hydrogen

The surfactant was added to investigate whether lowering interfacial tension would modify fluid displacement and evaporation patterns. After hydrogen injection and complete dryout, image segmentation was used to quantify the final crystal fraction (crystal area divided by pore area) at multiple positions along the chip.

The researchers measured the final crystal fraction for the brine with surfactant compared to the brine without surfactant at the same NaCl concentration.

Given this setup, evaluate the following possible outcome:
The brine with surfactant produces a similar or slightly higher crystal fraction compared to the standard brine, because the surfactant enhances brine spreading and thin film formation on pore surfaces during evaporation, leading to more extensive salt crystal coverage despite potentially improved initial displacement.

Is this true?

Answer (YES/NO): NO